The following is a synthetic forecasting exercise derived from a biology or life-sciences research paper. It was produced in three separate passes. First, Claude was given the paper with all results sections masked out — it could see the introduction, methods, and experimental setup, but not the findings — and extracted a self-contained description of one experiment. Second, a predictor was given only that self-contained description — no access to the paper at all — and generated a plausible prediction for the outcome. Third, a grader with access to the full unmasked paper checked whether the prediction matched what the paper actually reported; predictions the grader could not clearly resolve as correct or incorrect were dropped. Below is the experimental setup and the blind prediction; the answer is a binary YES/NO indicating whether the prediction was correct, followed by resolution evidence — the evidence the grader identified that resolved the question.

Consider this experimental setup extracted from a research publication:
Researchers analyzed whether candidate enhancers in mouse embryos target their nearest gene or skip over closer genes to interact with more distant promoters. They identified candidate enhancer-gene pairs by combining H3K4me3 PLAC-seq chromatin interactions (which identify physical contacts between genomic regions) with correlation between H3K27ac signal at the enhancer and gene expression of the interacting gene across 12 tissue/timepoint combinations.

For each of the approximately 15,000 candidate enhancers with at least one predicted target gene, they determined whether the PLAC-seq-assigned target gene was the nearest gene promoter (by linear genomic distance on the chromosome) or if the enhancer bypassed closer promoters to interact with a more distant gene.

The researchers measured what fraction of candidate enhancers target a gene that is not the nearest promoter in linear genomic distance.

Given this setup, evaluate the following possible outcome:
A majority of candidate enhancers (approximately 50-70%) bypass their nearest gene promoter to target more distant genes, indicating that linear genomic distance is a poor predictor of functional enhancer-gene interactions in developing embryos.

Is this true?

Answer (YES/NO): YES